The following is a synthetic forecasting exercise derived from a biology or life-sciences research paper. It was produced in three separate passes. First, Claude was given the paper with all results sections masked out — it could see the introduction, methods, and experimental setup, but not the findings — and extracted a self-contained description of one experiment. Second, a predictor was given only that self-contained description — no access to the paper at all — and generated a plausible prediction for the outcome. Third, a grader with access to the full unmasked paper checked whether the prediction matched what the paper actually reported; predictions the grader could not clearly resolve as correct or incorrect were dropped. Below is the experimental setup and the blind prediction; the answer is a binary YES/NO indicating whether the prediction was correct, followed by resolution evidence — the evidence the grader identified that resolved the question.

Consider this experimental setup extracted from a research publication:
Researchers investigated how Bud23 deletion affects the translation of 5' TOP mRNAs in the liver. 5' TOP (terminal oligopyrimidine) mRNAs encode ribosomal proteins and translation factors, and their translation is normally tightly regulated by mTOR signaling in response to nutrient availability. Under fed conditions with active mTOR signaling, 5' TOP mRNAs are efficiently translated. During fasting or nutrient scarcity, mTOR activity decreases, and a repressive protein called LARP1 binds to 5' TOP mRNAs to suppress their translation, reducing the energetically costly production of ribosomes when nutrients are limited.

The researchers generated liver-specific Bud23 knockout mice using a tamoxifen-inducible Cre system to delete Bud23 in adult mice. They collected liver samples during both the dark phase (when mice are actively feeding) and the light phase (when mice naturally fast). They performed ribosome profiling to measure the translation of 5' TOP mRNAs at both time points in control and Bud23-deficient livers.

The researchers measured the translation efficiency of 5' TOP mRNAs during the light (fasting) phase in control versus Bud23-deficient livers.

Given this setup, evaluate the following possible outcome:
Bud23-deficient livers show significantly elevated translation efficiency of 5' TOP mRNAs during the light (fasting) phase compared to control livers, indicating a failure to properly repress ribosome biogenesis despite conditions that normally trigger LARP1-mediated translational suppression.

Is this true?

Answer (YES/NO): YES